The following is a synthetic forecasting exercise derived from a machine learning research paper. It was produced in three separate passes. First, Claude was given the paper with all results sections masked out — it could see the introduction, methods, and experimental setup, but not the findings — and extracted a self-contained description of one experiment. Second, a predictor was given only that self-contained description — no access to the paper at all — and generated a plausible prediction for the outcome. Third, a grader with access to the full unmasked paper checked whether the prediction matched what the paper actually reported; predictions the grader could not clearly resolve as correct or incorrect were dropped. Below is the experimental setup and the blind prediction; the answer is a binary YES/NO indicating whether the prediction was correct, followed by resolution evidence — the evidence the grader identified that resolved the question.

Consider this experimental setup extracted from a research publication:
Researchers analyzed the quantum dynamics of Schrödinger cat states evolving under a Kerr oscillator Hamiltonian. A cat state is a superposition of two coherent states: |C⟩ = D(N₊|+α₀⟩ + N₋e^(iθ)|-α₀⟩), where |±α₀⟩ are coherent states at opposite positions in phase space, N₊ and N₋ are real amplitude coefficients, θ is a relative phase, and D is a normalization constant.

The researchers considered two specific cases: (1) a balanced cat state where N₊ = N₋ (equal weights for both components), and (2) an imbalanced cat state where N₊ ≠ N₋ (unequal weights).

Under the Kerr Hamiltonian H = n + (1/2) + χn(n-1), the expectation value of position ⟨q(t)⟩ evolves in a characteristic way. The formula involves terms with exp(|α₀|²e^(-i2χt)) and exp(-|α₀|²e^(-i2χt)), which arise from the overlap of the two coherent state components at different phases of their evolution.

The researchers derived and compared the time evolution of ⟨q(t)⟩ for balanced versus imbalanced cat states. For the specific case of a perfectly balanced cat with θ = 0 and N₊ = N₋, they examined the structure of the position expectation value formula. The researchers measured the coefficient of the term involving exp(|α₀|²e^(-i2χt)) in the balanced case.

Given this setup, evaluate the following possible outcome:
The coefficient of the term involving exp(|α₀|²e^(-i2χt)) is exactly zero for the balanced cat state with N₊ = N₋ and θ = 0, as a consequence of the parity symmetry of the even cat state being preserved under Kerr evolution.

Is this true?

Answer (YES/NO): YES